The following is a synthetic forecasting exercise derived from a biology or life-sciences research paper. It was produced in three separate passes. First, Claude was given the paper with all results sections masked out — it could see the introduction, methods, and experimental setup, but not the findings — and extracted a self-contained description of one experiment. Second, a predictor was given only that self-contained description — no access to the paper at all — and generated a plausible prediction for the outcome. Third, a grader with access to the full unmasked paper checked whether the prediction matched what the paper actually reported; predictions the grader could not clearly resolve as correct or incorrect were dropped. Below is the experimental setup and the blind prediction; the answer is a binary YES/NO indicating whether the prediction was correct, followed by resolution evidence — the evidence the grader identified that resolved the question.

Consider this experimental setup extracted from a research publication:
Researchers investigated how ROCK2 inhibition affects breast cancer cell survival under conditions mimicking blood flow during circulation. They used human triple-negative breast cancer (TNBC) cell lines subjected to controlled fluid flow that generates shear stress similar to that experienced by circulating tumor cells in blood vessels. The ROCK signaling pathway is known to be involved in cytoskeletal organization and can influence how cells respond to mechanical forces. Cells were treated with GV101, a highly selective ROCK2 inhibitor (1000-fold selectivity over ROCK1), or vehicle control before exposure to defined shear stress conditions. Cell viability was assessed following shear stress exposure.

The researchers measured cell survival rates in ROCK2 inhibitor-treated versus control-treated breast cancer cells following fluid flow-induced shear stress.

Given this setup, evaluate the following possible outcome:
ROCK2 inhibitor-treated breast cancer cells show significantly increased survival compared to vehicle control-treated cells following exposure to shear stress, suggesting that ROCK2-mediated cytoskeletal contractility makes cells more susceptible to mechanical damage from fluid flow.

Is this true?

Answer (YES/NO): NO